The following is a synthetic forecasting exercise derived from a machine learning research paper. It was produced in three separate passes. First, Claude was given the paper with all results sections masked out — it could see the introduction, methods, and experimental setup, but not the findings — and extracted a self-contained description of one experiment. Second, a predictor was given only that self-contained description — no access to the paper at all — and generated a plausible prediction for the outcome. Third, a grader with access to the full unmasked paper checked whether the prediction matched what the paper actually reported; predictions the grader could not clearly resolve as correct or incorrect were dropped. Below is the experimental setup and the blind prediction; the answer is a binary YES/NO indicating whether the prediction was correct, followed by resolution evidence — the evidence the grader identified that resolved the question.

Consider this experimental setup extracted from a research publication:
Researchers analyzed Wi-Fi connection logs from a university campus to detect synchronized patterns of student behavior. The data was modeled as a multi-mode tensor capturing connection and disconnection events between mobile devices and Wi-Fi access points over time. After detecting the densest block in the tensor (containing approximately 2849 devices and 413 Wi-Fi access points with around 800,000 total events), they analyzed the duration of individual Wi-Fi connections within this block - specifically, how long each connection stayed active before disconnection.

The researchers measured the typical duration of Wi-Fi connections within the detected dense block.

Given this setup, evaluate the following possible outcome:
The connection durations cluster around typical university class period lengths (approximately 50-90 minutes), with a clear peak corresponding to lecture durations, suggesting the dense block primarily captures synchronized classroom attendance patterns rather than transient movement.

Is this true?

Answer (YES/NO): NO